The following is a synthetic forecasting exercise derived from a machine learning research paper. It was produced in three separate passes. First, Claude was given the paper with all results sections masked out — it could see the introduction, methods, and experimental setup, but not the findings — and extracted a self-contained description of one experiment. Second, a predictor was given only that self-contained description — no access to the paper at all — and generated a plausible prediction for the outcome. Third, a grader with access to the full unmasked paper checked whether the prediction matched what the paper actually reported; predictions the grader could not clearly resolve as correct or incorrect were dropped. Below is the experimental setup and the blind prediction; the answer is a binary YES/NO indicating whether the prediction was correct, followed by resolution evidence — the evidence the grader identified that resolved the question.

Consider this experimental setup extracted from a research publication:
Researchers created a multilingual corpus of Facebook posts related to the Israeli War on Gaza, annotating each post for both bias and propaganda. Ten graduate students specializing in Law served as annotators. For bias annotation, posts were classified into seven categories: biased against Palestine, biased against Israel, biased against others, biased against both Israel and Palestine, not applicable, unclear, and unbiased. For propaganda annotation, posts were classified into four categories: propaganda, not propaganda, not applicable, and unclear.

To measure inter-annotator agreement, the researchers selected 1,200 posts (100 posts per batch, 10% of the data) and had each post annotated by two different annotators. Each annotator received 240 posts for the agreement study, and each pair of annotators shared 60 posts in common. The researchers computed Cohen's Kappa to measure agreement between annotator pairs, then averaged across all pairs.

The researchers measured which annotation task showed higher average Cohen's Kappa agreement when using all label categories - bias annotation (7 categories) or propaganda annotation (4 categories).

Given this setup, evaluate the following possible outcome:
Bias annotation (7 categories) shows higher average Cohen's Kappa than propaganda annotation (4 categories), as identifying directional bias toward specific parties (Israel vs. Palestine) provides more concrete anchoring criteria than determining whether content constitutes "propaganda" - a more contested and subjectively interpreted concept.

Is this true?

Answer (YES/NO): YES